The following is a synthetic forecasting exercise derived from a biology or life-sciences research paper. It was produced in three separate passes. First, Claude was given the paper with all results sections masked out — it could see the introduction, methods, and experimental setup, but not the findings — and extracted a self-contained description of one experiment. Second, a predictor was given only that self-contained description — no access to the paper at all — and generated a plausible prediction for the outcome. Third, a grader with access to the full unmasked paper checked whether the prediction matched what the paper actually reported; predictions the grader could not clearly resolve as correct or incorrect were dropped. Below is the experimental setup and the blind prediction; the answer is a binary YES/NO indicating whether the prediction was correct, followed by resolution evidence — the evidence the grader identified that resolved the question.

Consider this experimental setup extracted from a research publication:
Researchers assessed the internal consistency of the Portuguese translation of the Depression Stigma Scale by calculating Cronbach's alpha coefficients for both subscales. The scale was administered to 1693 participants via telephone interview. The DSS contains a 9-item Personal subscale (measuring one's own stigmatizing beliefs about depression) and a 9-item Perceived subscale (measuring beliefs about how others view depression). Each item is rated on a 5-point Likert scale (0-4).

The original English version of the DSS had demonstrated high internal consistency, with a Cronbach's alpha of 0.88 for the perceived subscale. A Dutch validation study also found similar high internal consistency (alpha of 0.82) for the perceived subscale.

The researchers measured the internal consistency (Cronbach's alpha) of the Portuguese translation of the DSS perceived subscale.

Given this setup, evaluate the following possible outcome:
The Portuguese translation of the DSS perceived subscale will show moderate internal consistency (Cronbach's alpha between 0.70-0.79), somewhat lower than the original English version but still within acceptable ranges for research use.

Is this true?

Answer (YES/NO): NO